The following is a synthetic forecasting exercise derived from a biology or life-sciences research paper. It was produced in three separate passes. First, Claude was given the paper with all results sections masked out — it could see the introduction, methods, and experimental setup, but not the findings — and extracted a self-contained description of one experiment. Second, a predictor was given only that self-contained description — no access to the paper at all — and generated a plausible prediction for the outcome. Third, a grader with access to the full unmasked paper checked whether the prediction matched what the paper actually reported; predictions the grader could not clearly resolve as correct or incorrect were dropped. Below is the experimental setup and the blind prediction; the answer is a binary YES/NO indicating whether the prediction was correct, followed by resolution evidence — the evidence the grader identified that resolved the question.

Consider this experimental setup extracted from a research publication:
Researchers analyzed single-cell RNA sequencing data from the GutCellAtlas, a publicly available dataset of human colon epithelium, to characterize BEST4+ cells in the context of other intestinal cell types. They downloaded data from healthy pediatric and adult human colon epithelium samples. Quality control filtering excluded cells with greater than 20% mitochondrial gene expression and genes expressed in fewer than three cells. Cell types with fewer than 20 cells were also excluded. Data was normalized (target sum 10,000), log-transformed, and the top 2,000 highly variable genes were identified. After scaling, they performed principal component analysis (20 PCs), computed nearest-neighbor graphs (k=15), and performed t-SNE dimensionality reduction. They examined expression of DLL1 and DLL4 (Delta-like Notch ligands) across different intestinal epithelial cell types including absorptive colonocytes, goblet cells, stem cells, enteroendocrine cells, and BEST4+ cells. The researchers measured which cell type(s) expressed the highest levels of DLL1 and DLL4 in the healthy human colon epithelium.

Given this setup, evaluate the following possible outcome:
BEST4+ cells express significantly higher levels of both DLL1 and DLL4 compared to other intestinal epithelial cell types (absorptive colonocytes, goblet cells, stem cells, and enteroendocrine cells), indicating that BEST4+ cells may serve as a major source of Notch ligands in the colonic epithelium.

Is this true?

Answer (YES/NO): NO